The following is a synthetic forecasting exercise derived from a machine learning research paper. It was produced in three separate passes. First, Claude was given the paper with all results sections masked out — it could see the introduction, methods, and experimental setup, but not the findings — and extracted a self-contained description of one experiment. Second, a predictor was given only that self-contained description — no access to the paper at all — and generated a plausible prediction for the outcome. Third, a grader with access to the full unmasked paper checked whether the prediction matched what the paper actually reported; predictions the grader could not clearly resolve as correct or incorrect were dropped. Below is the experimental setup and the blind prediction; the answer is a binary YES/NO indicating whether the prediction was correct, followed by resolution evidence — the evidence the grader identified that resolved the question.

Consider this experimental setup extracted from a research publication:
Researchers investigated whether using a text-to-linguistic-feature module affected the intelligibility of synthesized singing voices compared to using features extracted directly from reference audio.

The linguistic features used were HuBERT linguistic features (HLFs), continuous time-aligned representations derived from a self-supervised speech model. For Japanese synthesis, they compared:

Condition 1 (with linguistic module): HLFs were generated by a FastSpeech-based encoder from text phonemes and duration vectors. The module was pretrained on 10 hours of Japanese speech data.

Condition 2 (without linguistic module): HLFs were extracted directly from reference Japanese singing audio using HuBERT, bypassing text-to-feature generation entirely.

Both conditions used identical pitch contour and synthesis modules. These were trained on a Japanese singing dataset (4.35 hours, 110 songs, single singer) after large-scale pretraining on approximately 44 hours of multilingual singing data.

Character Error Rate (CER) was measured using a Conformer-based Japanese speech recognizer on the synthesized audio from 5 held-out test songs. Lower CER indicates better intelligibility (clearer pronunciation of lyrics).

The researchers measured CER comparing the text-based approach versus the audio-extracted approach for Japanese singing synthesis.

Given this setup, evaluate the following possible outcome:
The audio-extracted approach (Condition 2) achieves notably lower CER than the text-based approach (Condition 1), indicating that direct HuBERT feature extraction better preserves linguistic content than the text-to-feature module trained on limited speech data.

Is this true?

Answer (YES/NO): NO